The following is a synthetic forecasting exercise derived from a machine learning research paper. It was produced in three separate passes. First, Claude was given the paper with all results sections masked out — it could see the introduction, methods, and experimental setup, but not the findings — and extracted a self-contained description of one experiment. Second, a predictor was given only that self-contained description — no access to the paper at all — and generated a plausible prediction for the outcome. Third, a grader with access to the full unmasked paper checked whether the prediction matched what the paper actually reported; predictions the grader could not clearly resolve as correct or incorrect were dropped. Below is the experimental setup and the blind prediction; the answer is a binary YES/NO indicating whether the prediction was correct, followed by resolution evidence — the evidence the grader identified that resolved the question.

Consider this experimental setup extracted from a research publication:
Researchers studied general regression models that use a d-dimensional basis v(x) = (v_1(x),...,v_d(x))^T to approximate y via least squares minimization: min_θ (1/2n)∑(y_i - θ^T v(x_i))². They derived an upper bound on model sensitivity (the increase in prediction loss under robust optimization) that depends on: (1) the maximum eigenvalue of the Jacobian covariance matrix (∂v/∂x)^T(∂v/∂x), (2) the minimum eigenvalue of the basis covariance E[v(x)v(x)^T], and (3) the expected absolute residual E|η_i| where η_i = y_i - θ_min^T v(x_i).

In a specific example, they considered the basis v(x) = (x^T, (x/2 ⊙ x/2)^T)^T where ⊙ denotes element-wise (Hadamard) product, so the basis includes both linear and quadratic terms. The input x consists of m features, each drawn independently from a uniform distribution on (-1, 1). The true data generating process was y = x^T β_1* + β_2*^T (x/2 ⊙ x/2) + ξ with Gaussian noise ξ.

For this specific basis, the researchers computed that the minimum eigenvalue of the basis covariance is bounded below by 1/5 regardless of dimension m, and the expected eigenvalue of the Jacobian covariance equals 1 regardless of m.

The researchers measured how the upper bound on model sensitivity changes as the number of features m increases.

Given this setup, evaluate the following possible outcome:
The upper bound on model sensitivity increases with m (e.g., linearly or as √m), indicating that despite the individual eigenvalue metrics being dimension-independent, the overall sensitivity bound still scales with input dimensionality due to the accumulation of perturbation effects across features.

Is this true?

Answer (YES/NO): NO